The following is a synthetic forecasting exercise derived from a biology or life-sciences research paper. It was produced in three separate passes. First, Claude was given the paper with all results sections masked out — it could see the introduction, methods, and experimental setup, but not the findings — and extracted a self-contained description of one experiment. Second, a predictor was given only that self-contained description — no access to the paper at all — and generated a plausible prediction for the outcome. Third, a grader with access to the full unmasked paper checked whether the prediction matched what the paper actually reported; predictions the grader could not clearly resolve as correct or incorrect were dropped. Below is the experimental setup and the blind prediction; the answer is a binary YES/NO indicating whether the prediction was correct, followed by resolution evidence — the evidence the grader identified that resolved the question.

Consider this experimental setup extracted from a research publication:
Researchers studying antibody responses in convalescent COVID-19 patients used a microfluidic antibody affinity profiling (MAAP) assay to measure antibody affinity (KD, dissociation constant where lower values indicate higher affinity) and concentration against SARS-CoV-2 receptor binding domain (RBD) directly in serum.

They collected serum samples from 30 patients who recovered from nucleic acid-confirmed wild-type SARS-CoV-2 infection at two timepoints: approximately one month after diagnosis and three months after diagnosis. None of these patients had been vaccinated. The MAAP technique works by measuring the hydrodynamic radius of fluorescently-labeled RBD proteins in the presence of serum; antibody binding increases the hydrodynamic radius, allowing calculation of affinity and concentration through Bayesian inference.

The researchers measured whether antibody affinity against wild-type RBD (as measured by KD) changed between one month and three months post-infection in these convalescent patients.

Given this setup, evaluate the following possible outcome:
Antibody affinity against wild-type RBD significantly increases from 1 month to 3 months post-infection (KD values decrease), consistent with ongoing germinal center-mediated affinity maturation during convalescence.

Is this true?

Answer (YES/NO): YES